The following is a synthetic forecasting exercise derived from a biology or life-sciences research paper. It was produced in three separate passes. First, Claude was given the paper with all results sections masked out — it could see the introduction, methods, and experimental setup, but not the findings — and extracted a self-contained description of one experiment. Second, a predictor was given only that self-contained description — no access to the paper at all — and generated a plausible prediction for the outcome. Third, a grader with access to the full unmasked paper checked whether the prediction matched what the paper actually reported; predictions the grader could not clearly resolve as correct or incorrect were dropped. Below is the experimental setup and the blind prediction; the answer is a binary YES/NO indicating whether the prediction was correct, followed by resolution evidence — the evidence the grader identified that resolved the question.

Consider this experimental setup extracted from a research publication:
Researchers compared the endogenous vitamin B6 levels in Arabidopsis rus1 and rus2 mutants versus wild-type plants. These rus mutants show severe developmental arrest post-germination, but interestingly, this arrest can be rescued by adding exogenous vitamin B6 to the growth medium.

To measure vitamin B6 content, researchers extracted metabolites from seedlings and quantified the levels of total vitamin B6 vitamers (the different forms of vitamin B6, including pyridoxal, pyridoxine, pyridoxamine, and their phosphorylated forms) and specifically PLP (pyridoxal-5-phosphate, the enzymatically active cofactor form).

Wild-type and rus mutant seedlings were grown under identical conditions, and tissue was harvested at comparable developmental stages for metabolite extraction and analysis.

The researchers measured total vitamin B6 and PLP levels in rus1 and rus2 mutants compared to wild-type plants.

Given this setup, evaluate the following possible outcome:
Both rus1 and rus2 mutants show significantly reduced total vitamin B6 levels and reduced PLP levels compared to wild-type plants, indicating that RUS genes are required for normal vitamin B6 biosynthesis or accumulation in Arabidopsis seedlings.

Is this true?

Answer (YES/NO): NO